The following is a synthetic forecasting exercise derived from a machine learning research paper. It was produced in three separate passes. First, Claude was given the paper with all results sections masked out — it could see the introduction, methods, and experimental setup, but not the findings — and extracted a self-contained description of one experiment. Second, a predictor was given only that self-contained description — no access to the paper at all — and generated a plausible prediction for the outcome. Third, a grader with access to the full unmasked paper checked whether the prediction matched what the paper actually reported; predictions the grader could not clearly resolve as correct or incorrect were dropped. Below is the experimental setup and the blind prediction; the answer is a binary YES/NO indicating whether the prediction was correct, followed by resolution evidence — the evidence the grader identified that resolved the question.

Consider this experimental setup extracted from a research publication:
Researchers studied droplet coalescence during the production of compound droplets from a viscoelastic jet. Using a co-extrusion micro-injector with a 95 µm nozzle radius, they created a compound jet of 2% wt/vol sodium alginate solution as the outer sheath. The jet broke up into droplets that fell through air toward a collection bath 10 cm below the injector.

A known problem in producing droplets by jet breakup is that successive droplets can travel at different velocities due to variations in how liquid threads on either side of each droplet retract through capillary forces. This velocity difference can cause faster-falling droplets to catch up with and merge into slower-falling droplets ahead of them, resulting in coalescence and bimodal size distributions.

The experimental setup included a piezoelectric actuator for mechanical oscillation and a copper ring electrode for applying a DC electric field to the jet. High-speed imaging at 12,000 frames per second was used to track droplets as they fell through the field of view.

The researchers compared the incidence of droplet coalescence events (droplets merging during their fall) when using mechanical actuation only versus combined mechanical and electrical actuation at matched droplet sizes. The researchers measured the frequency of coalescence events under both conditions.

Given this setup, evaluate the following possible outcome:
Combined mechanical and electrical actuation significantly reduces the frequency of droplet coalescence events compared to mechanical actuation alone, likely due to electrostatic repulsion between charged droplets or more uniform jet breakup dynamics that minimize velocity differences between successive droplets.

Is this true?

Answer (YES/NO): YES